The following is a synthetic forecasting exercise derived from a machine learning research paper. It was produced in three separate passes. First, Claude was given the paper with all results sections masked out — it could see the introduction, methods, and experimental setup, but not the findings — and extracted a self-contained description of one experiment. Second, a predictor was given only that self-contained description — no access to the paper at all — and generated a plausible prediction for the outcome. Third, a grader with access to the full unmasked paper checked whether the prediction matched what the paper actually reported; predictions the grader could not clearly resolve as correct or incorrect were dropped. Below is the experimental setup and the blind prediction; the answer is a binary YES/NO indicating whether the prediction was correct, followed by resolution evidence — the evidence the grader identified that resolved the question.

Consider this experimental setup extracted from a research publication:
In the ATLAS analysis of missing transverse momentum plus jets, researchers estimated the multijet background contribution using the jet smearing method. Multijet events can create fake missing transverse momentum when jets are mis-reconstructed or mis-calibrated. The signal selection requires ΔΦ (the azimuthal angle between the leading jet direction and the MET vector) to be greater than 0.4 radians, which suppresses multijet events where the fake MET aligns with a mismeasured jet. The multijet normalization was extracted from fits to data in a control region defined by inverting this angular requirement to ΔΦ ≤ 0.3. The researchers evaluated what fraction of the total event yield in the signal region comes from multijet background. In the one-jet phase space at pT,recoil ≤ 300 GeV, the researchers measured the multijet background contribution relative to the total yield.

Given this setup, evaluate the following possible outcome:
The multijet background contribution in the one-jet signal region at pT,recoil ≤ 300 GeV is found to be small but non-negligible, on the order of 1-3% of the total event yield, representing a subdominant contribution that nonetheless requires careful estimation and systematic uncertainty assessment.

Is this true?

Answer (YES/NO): NO